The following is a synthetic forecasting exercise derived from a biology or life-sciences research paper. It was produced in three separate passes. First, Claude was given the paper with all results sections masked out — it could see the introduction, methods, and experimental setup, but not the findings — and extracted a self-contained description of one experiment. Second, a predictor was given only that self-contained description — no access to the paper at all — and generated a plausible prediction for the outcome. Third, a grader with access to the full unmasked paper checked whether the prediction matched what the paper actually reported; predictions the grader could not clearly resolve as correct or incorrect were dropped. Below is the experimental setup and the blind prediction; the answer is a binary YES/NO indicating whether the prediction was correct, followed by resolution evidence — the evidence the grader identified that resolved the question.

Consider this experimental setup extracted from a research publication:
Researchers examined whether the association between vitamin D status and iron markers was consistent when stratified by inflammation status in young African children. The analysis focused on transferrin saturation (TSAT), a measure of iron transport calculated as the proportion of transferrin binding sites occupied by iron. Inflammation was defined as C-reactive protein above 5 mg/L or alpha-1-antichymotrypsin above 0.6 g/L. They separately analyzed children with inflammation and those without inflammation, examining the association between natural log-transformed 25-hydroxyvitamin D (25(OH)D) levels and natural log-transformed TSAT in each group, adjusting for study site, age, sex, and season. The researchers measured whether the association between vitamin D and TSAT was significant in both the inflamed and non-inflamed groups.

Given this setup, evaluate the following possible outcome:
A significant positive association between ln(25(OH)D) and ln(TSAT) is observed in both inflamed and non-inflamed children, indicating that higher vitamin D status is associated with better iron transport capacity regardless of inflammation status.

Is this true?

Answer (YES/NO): NO